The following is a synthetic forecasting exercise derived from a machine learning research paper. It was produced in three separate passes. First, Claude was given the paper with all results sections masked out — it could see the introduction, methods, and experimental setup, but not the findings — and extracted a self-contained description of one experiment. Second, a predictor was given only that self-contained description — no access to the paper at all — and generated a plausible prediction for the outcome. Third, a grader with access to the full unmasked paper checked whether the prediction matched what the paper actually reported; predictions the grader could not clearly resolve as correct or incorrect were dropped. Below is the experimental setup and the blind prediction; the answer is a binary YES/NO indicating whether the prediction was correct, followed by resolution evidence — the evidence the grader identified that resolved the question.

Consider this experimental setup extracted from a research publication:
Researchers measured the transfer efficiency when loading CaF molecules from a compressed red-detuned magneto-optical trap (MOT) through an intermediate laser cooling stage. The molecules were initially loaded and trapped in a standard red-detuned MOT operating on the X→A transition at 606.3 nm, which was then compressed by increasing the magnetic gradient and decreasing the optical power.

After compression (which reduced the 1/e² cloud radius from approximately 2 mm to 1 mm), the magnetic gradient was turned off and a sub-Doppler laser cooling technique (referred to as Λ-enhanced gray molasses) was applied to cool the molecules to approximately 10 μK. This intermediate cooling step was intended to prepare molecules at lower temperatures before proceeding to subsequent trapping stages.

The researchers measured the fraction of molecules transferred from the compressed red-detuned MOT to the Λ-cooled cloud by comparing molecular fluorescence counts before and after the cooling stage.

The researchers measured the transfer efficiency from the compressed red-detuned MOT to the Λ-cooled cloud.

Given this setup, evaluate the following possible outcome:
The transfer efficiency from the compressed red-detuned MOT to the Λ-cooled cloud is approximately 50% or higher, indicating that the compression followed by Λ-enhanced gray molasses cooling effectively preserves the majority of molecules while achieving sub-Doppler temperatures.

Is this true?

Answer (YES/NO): YES